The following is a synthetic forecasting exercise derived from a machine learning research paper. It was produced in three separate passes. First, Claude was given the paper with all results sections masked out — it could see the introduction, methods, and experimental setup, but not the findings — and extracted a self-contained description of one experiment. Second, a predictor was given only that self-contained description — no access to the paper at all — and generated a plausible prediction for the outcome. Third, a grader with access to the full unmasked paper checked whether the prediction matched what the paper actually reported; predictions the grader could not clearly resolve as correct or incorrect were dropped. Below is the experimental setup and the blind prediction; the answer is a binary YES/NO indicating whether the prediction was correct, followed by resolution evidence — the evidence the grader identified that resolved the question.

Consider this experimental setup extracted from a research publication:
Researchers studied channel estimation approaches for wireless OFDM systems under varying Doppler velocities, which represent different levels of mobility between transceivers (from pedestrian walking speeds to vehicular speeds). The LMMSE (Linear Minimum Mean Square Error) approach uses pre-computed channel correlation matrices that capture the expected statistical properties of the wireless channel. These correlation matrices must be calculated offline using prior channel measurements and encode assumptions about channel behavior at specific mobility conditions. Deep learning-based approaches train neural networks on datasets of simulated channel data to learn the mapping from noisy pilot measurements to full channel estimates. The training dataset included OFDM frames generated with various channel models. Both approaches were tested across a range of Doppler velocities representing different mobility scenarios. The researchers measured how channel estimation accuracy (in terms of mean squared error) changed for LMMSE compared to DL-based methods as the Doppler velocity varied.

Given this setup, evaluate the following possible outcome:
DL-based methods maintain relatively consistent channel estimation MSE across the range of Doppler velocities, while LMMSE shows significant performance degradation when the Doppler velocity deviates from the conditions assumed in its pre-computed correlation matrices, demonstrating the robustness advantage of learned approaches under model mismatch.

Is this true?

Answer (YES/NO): NO